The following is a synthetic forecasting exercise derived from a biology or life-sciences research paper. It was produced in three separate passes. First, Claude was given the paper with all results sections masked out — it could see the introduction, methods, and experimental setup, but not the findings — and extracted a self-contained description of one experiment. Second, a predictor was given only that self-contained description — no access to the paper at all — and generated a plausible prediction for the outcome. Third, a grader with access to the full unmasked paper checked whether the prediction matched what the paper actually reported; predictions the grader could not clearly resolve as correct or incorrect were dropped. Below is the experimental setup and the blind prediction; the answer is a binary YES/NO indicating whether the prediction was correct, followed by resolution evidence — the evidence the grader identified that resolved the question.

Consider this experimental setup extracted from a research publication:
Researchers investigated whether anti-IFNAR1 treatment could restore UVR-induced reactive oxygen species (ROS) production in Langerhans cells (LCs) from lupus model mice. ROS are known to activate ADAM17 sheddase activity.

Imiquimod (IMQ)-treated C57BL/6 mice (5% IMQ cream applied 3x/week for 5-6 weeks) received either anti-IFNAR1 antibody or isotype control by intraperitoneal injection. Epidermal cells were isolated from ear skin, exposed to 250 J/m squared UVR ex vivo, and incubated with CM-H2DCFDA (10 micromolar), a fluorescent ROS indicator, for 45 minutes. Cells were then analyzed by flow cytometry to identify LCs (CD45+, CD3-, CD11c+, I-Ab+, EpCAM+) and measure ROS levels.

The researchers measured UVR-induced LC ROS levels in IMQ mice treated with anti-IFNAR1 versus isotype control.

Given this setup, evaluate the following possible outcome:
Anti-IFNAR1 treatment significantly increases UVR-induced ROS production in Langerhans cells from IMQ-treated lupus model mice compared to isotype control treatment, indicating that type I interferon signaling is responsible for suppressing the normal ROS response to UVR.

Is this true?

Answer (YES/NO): YES